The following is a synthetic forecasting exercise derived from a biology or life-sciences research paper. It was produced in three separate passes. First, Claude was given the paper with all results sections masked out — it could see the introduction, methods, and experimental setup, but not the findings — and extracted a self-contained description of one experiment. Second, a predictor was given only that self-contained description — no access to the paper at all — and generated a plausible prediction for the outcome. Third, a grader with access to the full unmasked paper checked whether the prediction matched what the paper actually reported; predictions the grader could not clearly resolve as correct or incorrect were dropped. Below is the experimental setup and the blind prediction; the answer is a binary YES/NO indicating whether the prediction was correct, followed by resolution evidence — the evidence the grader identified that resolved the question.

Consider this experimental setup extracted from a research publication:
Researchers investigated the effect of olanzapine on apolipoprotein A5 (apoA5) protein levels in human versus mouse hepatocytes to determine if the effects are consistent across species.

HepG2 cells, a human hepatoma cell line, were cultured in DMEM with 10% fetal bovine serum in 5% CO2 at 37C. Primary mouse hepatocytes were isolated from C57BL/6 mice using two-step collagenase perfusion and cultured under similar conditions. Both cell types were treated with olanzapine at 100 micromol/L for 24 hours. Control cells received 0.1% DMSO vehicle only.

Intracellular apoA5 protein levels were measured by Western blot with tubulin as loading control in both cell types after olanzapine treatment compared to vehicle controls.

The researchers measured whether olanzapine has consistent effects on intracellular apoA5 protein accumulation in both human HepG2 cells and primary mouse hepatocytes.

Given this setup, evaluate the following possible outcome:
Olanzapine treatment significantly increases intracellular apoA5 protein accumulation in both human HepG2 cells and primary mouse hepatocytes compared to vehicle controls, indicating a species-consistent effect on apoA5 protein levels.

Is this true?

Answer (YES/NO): YES